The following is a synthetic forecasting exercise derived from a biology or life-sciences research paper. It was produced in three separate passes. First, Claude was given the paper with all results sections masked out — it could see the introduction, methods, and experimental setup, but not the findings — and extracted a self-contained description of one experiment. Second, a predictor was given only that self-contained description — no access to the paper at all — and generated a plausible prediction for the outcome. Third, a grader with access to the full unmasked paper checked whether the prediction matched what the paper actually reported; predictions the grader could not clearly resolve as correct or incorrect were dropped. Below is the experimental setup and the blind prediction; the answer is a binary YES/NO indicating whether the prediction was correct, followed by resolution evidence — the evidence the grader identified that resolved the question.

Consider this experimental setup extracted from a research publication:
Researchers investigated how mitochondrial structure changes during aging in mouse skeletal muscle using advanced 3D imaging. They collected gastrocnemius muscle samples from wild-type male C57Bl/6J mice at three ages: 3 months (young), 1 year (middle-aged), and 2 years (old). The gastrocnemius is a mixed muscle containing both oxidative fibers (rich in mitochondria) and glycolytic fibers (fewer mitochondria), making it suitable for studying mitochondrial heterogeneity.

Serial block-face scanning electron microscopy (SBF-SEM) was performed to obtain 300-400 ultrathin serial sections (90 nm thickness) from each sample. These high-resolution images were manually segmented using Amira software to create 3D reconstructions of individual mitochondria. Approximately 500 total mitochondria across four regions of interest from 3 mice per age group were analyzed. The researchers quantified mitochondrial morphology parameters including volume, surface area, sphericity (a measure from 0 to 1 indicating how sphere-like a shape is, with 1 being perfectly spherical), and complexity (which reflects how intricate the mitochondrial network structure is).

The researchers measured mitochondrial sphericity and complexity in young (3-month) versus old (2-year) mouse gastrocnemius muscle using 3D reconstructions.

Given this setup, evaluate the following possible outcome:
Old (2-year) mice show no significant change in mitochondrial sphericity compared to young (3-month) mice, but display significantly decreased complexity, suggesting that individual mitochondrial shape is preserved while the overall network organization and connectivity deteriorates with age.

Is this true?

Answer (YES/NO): NO